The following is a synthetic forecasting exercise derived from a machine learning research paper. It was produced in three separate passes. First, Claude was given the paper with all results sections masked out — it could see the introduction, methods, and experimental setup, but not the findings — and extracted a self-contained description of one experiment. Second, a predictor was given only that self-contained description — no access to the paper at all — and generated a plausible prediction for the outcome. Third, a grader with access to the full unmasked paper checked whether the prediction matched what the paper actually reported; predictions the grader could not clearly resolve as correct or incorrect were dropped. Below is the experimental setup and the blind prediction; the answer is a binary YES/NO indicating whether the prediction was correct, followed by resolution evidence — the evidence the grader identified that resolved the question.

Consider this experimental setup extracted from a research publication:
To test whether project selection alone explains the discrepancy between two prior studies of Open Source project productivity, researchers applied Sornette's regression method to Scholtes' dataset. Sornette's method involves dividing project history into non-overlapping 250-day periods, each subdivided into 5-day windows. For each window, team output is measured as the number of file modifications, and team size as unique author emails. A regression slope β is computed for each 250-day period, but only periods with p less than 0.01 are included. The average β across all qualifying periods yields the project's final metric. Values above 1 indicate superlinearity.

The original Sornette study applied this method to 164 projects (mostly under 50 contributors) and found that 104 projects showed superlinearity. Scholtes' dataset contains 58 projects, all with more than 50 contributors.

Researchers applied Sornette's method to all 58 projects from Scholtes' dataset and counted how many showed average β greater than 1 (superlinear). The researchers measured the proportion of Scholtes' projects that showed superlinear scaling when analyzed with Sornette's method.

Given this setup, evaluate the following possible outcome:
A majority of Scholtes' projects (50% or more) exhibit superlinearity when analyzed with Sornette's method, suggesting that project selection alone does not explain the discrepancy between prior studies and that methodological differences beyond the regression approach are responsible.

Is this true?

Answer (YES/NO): YES